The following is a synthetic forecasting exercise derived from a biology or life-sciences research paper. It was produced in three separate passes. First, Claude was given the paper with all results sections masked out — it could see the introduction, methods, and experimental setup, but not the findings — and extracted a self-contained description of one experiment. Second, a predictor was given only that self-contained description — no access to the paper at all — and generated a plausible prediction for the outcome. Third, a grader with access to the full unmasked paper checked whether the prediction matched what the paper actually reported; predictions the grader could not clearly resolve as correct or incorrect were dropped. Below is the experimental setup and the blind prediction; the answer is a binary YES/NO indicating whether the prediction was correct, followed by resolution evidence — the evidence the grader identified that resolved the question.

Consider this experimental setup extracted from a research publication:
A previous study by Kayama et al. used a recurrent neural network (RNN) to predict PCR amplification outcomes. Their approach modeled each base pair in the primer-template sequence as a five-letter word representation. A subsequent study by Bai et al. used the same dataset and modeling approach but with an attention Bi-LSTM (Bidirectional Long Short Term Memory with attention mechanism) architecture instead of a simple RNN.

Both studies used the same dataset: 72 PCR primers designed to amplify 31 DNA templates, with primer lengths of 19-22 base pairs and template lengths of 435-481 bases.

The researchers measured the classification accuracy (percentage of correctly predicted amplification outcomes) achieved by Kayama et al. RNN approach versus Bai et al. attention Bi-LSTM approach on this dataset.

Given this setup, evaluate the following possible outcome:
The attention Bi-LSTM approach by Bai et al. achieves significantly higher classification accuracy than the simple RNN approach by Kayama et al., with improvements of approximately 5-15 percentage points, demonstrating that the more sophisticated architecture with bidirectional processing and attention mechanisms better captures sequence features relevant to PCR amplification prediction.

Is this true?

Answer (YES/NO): NO